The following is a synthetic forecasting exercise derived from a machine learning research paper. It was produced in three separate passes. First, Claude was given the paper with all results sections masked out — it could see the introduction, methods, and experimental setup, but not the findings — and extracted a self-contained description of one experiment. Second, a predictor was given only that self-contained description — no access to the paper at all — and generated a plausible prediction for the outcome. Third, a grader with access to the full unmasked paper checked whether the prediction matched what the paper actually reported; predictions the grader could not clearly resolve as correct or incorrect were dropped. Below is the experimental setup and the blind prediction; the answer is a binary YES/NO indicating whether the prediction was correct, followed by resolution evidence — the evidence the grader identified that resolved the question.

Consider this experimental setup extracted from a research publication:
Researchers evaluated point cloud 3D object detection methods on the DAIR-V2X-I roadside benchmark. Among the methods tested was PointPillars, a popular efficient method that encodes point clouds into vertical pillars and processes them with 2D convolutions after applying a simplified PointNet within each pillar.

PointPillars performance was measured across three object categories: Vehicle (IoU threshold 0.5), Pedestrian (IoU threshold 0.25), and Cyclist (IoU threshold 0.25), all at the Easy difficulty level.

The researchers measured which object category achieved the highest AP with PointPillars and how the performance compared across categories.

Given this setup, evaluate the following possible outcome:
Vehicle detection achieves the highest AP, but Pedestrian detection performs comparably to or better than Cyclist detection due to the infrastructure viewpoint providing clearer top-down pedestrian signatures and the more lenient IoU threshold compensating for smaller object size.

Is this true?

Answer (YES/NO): YES